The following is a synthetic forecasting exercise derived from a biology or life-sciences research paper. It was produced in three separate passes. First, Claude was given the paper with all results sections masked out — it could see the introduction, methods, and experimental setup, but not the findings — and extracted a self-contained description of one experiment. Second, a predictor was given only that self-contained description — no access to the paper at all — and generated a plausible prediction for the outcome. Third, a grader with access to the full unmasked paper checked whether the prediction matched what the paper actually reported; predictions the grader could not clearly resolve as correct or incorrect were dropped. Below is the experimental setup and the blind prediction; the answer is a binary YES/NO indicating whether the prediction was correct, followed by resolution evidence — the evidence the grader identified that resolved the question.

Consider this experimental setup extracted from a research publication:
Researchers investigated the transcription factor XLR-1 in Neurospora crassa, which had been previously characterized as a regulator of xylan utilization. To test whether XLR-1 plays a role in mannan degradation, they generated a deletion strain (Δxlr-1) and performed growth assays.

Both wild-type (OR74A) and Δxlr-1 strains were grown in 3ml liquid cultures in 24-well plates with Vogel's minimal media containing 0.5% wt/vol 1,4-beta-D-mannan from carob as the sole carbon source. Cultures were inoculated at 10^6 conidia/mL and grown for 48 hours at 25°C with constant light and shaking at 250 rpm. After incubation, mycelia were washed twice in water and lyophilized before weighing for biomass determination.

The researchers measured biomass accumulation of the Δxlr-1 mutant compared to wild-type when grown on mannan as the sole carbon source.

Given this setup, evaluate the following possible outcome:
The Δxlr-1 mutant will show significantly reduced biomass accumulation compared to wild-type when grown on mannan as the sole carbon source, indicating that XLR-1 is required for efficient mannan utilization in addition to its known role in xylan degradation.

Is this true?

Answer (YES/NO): NO